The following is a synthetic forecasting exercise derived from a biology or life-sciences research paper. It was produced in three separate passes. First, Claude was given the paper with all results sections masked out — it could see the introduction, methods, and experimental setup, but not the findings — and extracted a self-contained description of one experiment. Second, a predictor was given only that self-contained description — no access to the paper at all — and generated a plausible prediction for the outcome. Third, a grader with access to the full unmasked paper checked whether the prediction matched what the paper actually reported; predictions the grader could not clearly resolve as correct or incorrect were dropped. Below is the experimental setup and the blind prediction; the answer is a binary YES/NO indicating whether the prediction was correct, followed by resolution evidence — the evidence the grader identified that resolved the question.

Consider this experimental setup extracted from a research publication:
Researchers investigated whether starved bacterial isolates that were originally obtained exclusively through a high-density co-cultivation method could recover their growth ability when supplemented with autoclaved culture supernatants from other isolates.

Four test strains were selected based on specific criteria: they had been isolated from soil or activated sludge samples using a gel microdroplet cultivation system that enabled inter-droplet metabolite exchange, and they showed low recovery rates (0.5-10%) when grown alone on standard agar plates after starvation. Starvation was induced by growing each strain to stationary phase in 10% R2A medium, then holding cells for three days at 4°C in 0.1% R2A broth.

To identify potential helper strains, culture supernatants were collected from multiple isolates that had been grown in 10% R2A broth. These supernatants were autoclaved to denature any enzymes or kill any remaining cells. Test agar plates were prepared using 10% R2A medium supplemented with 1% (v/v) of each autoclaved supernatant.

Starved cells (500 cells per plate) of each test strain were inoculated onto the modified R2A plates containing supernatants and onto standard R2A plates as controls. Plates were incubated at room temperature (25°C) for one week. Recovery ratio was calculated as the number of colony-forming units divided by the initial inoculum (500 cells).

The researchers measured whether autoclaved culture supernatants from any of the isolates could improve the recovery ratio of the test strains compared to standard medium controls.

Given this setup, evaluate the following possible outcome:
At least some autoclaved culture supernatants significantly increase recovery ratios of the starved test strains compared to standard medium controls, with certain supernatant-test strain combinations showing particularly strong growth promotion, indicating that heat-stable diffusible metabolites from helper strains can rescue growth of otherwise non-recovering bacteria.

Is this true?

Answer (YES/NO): YES